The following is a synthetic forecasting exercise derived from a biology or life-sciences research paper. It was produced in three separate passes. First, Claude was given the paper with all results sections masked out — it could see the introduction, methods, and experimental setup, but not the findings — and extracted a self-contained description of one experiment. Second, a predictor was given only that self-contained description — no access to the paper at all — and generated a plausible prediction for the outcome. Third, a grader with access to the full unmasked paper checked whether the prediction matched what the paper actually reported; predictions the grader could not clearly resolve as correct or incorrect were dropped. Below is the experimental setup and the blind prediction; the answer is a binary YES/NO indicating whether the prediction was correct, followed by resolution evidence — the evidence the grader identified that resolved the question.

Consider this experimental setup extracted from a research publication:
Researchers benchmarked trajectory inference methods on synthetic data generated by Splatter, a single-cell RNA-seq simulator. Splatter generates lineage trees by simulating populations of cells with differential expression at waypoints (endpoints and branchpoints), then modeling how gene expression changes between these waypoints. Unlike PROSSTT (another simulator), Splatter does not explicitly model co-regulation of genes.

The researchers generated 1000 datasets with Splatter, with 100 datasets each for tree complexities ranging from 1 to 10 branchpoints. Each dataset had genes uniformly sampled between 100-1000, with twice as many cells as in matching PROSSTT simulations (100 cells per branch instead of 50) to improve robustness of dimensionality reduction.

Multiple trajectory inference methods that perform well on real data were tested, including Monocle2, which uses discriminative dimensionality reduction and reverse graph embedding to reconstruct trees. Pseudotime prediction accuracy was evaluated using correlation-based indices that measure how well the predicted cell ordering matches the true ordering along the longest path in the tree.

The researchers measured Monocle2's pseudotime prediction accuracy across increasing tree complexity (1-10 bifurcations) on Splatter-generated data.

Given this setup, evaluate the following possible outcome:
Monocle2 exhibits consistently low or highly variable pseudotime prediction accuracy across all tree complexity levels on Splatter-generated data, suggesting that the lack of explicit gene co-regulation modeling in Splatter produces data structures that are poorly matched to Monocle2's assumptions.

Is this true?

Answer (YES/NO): YES